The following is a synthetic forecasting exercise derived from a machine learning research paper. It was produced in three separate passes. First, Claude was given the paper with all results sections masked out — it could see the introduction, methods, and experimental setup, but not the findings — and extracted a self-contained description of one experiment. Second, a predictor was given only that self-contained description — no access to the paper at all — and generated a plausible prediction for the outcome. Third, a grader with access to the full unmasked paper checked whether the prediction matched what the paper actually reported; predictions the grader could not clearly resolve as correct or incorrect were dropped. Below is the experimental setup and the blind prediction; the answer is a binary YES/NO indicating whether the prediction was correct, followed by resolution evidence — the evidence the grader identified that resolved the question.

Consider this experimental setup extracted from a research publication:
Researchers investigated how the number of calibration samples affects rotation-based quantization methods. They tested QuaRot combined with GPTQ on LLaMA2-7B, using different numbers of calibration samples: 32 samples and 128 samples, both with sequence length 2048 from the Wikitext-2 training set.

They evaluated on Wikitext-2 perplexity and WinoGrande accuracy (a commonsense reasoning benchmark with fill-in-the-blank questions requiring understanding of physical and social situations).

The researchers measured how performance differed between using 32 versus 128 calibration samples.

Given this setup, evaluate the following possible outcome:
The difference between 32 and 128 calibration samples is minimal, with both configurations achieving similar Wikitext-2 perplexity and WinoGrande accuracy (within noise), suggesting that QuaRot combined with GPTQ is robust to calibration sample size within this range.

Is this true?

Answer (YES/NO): NO